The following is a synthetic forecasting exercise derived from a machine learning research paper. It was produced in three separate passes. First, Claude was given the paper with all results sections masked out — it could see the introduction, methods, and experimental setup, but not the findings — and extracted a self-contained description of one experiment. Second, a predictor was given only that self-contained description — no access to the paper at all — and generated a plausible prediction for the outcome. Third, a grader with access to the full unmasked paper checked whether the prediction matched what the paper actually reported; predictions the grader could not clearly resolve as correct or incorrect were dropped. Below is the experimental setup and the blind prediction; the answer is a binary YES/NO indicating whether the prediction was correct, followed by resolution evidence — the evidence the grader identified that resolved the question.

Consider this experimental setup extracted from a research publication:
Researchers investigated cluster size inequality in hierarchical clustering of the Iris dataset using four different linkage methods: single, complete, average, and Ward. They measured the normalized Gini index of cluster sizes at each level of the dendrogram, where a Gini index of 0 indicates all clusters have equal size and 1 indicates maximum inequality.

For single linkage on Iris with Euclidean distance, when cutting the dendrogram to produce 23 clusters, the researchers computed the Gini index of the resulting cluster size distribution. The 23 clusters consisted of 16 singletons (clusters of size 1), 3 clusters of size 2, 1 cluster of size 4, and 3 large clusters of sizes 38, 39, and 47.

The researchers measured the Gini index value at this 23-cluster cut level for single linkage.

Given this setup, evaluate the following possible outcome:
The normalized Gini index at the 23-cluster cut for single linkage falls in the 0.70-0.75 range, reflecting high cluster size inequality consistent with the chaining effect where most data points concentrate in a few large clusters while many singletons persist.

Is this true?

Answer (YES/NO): NO